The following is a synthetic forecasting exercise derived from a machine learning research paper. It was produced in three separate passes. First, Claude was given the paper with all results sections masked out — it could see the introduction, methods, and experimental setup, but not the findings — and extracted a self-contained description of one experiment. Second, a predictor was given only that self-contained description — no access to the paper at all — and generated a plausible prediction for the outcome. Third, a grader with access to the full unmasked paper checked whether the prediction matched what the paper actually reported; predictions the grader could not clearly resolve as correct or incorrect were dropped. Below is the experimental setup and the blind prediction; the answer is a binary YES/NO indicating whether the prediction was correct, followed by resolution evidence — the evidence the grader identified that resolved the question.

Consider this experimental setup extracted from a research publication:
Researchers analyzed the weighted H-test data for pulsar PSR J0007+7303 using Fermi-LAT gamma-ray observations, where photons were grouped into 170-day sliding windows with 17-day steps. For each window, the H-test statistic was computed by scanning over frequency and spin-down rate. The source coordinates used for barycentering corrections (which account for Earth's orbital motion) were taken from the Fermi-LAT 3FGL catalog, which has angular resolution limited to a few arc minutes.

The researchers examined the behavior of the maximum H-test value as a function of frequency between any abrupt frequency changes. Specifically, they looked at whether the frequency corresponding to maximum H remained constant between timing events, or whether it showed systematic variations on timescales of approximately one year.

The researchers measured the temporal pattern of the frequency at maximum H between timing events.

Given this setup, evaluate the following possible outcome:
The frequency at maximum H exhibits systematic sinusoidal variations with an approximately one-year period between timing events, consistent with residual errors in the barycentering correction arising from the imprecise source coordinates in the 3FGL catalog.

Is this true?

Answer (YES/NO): YES